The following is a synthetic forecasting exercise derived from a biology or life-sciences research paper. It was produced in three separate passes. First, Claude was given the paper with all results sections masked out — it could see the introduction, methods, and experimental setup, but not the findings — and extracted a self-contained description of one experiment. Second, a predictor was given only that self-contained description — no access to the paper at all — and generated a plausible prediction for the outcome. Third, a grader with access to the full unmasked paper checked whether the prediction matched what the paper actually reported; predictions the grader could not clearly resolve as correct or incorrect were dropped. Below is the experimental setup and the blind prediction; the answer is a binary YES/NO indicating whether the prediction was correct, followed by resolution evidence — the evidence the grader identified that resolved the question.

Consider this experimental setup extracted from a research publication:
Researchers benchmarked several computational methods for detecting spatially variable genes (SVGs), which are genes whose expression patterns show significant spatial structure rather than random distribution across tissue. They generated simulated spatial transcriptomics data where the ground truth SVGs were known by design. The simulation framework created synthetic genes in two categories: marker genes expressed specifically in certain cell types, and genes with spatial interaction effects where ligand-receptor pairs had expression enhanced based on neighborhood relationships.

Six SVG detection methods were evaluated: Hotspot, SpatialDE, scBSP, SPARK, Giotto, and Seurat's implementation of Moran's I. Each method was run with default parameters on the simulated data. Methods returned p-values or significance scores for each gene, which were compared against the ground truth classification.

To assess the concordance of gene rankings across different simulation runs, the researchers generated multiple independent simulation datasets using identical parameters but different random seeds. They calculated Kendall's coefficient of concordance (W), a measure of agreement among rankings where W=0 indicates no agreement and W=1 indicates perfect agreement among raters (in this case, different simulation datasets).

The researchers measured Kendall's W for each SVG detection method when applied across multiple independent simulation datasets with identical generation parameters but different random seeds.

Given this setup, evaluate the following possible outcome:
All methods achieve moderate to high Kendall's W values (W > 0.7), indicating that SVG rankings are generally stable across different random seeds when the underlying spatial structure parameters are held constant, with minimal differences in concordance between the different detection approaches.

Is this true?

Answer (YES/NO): NO